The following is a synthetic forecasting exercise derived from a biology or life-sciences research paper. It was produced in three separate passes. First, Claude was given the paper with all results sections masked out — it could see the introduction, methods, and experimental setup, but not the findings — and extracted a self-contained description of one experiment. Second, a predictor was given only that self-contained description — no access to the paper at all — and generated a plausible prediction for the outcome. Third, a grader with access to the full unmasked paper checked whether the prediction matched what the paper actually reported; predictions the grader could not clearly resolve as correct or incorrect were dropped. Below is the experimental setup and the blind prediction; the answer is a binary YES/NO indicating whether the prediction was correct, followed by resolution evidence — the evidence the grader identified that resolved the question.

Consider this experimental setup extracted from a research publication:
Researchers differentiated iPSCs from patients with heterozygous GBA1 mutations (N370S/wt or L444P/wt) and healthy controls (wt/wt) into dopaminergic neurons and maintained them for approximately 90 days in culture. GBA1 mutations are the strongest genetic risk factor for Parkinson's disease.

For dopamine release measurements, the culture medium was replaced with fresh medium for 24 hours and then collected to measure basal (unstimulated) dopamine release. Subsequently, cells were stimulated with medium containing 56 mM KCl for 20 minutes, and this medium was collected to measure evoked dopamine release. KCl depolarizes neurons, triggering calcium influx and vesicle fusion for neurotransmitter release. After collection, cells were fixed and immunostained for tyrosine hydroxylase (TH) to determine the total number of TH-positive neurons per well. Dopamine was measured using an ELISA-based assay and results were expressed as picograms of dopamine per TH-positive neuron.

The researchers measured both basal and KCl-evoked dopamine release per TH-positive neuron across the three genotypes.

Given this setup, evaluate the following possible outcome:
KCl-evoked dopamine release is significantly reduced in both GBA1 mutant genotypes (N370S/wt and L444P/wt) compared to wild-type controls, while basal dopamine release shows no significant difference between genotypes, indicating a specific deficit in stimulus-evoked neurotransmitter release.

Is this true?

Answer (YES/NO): NO